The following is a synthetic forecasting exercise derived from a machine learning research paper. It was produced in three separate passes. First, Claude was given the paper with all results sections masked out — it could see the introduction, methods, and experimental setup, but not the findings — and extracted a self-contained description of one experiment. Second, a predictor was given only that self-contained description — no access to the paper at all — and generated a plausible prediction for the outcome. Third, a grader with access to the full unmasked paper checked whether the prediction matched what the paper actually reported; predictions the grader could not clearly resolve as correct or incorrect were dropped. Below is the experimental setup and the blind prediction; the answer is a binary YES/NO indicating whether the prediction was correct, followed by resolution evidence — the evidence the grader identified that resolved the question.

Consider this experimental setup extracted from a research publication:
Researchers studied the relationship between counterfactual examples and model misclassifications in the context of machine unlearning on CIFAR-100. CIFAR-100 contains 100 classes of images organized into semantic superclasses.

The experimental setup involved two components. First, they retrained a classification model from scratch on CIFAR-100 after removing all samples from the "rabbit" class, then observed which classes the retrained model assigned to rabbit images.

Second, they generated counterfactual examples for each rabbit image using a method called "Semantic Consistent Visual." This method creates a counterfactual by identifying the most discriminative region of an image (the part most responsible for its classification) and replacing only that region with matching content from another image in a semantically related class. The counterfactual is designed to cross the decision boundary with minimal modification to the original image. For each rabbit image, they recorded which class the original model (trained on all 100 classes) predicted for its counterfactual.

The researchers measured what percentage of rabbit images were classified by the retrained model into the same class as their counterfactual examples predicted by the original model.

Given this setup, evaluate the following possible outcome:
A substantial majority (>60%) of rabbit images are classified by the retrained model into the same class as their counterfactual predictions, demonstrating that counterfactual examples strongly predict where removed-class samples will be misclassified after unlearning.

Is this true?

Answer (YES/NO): YES